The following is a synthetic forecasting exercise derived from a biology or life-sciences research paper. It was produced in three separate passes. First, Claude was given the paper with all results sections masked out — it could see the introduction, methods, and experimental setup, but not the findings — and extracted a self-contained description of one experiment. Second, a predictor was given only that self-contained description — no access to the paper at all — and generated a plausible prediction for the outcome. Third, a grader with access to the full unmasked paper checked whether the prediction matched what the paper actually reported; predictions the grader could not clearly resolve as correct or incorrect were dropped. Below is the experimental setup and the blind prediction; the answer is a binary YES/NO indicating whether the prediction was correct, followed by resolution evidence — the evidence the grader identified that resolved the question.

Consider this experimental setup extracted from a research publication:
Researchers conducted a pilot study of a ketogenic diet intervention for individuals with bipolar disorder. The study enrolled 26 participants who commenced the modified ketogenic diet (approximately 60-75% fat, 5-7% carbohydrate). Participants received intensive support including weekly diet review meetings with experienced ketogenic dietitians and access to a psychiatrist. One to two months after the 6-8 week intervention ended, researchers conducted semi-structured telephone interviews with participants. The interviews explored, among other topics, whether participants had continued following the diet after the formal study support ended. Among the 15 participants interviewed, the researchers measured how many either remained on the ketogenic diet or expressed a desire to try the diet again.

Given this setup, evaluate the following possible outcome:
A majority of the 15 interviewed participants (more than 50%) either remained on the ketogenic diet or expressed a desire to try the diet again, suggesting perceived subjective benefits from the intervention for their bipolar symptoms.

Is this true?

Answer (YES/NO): NO